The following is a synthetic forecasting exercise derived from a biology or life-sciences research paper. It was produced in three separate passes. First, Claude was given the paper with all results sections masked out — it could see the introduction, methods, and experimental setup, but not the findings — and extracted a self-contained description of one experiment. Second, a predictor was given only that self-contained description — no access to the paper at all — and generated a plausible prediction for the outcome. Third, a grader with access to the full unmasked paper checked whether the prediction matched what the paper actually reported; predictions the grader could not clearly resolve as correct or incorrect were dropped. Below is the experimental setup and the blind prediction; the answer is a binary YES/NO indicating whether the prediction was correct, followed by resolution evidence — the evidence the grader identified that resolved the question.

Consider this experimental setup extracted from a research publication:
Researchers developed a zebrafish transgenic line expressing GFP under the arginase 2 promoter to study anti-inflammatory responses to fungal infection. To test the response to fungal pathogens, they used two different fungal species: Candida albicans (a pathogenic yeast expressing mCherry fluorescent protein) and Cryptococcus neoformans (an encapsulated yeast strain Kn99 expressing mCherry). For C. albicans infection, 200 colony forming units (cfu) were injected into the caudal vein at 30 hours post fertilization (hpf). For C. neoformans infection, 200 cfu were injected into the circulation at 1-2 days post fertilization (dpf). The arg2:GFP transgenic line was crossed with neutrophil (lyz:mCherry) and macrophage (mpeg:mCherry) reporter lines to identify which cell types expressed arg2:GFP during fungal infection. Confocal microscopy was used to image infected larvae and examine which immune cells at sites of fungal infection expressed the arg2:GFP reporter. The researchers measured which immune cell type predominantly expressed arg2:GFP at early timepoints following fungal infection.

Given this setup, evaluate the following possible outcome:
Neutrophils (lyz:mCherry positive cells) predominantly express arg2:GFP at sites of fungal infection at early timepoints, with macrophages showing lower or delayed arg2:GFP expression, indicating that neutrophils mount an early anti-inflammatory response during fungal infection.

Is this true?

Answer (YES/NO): YES